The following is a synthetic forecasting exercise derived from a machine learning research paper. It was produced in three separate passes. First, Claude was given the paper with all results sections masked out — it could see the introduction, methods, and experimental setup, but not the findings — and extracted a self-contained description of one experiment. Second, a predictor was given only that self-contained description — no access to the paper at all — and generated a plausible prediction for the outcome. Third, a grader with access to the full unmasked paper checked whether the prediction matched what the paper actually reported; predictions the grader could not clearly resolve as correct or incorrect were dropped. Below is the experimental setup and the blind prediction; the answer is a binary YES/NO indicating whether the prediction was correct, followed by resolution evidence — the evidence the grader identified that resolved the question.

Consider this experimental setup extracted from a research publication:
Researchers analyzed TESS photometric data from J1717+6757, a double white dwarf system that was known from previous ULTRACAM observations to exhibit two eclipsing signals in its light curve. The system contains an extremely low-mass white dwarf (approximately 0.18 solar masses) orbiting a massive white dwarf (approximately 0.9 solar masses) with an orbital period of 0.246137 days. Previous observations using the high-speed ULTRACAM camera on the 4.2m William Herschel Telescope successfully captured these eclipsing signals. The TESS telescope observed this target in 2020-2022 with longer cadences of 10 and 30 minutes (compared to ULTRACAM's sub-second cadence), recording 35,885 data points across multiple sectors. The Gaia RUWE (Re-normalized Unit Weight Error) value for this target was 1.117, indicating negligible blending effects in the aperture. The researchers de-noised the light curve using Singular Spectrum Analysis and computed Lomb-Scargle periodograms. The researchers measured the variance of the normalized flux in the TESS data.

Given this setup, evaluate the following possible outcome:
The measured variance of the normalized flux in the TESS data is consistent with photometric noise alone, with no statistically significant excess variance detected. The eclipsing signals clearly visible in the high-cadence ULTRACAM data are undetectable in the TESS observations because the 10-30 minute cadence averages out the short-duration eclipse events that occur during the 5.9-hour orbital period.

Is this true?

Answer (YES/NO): NO